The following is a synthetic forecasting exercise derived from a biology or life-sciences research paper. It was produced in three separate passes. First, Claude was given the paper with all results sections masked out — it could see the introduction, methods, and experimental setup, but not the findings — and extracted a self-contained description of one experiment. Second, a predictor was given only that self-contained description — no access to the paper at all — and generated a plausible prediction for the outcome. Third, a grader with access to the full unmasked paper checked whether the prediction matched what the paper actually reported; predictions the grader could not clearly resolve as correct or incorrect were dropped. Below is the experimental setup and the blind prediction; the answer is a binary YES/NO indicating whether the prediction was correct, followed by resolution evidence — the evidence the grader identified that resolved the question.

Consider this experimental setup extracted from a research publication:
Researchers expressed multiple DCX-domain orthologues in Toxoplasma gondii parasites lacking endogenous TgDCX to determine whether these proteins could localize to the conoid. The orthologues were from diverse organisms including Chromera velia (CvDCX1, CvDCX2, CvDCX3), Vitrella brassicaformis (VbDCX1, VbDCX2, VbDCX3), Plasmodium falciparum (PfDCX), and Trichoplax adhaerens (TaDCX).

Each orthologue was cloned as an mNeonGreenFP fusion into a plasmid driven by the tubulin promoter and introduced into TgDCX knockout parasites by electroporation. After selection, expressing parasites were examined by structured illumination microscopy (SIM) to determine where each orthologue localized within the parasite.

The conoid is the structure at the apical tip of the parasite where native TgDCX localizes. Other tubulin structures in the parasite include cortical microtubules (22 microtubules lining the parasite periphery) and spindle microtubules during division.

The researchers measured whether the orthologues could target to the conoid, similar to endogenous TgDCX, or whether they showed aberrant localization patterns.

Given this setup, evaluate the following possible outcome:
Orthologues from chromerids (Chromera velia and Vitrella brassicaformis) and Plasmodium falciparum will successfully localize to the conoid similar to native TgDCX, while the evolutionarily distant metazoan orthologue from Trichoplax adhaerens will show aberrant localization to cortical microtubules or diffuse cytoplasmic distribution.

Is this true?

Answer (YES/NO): NO